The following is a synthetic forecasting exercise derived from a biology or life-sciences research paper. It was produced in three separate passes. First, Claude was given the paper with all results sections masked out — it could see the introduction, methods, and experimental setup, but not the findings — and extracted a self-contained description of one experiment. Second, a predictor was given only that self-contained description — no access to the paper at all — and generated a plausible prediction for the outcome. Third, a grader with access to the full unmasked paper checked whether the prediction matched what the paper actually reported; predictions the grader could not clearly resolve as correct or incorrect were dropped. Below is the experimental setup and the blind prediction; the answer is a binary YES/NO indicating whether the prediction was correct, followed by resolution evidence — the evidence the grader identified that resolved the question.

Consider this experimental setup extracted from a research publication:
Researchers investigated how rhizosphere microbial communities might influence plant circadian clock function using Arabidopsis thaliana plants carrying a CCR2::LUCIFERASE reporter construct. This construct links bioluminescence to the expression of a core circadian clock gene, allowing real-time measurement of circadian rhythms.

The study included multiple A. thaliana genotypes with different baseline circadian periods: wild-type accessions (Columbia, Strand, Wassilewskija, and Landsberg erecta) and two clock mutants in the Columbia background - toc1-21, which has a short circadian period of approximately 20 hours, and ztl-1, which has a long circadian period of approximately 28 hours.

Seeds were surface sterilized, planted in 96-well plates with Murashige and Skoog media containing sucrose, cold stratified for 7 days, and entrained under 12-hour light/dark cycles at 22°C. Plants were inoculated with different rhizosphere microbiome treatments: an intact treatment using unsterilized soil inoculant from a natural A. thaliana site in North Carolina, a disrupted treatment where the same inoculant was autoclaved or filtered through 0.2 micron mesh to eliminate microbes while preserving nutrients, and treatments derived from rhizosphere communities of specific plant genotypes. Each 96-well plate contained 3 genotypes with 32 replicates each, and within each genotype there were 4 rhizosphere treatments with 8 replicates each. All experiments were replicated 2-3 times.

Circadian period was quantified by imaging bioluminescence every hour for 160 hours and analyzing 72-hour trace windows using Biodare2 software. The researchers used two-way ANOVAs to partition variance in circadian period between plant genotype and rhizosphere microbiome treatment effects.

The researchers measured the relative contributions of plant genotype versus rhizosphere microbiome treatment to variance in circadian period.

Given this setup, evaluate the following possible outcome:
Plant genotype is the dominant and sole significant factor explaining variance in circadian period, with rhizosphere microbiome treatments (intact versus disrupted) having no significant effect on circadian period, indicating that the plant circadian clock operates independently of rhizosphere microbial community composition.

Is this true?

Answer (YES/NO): NO